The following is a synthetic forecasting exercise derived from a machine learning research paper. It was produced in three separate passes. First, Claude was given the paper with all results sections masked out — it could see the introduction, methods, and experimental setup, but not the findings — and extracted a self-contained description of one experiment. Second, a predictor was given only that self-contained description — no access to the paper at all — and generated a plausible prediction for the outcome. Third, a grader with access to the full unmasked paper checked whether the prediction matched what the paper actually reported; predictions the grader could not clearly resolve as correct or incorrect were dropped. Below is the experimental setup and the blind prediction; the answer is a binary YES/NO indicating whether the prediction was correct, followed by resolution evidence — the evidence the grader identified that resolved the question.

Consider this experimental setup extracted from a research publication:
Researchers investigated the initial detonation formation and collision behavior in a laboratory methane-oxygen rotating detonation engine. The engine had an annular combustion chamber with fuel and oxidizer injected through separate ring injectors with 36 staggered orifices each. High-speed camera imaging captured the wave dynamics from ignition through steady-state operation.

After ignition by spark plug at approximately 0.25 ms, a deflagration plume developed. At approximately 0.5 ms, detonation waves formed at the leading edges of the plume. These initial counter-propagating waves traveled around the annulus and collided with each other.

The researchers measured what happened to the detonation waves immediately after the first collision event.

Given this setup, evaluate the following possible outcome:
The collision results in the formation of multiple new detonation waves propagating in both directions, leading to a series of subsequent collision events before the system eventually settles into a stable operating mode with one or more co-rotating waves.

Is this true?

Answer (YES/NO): NO